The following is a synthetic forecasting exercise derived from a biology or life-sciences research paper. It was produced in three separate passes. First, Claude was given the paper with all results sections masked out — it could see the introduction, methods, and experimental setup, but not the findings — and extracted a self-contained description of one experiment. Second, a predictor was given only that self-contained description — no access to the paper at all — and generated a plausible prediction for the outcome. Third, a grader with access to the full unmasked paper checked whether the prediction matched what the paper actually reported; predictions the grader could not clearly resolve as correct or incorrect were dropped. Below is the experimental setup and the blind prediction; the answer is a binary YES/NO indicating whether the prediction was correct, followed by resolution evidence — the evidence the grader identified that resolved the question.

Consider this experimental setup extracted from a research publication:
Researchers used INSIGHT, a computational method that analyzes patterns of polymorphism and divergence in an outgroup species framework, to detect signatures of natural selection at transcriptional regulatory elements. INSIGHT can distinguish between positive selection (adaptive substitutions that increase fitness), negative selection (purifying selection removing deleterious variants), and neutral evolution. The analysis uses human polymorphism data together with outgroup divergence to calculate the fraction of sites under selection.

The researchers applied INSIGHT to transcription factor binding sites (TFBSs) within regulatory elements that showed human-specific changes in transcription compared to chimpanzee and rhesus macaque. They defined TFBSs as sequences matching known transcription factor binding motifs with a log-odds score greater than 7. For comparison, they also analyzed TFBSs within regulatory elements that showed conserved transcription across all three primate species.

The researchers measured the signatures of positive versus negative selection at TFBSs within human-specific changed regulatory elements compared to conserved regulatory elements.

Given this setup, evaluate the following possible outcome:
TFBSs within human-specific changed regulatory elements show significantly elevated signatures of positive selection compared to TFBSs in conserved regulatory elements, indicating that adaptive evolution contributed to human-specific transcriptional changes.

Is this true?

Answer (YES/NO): YES